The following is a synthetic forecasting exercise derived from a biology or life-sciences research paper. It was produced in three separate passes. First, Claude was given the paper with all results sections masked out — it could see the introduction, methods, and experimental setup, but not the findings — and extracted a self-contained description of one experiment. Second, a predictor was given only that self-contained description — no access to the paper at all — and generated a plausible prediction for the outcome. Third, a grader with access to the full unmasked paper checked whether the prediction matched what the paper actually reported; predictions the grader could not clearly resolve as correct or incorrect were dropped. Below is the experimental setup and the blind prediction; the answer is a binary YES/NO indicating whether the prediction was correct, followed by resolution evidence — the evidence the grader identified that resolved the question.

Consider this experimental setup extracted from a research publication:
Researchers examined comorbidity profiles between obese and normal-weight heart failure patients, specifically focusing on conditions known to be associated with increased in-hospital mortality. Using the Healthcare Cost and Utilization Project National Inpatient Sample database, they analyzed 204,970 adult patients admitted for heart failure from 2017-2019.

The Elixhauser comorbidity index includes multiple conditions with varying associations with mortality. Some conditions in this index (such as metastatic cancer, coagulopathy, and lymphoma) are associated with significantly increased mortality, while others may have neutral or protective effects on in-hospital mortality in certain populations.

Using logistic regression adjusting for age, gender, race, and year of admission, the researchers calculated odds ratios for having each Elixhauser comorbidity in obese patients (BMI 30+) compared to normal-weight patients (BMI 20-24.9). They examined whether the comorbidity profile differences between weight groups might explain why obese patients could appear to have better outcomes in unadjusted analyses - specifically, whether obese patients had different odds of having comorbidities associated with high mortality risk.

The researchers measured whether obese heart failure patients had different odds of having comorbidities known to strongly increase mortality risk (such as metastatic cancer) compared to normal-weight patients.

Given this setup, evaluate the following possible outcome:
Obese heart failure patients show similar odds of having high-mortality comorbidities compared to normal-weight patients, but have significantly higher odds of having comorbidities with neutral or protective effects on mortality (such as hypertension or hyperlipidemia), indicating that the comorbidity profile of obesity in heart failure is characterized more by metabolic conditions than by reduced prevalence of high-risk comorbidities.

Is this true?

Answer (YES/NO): NO